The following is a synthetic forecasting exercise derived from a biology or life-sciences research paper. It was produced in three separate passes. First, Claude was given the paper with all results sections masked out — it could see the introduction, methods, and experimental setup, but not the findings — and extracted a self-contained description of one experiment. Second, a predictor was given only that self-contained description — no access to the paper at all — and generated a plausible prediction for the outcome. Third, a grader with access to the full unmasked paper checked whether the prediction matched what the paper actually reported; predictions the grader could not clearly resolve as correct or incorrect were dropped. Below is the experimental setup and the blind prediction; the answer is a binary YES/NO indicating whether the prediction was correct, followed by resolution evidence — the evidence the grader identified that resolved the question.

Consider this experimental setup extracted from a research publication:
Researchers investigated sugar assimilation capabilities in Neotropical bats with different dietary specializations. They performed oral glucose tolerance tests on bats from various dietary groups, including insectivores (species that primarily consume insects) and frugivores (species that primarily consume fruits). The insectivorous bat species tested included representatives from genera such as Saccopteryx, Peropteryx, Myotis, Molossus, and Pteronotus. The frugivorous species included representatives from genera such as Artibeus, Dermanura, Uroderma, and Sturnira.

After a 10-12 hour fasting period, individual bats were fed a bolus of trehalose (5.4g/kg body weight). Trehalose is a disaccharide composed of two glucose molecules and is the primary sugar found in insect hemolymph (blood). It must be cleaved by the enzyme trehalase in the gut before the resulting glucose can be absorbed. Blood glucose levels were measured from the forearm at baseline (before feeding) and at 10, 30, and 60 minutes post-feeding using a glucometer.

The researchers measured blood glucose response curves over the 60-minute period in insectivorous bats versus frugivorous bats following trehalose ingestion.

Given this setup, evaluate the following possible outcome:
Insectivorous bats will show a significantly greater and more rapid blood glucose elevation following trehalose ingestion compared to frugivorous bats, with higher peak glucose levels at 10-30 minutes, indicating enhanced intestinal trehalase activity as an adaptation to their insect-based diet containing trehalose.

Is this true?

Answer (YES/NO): NO